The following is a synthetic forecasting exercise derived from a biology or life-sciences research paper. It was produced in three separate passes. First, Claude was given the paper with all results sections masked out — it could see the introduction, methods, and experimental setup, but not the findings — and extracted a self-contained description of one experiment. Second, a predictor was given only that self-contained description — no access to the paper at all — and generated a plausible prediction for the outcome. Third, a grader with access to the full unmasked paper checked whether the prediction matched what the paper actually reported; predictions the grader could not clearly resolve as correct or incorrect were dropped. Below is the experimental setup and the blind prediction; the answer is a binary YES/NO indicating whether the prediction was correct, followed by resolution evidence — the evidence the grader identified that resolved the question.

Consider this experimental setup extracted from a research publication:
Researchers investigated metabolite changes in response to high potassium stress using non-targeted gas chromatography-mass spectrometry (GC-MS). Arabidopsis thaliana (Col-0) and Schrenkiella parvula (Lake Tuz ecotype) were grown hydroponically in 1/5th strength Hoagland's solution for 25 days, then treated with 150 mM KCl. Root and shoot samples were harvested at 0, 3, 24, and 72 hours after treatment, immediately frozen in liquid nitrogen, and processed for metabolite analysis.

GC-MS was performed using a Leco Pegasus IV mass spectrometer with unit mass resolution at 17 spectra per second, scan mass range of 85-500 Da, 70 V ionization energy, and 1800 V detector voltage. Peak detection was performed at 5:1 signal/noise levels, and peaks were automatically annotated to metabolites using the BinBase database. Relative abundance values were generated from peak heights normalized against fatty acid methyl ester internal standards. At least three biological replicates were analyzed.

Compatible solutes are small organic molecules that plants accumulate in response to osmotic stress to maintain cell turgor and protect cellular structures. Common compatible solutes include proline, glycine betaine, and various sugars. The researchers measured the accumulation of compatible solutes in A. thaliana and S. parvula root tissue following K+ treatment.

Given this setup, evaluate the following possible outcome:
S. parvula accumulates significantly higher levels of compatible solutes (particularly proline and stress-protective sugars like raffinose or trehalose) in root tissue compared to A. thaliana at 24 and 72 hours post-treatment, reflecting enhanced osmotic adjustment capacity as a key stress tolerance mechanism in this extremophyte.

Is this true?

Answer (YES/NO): YES